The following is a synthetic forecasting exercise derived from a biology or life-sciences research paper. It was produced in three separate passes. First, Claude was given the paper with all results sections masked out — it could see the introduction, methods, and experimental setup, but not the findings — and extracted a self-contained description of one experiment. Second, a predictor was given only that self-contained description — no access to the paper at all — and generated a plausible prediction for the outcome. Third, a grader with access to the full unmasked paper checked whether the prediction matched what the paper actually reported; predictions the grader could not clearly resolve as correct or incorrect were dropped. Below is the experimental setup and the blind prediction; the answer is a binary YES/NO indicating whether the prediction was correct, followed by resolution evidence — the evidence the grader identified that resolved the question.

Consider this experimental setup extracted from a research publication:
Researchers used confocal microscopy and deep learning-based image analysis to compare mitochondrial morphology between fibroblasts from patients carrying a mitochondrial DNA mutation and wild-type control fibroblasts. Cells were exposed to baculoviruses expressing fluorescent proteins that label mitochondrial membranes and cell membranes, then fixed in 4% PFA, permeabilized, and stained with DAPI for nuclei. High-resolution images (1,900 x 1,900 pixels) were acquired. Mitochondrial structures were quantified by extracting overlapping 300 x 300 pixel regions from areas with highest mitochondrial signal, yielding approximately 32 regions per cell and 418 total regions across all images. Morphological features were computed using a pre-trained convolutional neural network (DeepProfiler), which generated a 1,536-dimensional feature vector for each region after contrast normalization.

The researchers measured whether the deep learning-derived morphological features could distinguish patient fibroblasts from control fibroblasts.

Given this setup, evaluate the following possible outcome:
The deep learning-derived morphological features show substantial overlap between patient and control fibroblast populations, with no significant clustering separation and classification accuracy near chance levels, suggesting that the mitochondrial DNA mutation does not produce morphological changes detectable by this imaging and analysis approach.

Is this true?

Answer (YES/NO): NO